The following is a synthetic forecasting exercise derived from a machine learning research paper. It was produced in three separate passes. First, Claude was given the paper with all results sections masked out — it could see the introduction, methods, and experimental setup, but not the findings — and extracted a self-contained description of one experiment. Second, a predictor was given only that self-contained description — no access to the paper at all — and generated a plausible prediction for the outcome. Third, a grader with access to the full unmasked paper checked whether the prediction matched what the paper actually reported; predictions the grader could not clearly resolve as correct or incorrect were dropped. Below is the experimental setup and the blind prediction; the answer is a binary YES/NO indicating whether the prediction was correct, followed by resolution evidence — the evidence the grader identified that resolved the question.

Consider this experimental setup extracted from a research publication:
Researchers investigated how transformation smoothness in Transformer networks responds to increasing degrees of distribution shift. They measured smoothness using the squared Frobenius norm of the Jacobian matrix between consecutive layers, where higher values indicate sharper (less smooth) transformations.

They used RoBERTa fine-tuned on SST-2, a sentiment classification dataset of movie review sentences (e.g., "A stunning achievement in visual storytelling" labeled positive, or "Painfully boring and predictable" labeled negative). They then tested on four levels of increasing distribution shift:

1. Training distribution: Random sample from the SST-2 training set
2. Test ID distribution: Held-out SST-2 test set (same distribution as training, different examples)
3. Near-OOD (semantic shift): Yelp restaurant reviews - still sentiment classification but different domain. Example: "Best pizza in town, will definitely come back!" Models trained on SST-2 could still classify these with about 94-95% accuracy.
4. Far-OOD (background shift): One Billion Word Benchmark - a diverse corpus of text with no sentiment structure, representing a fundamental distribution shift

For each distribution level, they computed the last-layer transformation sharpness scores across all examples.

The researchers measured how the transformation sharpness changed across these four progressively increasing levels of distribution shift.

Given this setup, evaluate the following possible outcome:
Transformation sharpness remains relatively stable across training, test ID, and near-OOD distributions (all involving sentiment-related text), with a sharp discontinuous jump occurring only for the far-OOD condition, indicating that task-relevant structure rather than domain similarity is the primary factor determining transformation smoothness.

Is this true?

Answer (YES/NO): NO